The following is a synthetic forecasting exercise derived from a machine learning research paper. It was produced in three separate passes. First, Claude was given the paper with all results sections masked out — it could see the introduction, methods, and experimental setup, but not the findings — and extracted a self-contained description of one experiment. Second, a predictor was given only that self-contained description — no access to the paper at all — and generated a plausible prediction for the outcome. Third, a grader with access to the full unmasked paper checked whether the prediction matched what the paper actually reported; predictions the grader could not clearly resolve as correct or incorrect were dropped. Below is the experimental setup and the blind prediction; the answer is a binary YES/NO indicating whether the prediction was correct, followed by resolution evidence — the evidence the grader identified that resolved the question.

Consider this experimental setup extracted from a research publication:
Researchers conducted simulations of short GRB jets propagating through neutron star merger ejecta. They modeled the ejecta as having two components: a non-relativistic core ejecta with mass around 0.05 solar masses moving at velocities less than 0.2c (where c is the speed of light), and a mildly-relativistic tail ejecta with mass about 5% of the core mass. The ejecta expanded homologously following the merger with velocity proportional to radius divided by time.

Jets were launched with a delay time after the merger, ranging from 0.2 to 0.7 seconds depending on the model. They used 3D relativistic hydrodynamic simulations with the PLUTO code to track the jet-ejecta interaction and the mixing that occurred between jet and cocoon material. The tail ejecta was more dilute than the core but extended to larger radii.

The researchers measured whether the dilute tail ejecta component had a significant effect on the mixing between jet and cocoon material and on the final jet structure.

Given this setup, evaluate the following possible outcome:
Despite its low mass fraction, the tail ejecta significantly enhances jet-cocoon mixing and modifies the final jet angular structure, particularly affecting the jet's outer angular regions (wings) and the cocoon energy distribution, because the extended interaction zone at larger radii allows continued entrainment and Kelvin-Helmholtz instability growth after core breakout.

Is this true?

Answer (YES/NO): NO